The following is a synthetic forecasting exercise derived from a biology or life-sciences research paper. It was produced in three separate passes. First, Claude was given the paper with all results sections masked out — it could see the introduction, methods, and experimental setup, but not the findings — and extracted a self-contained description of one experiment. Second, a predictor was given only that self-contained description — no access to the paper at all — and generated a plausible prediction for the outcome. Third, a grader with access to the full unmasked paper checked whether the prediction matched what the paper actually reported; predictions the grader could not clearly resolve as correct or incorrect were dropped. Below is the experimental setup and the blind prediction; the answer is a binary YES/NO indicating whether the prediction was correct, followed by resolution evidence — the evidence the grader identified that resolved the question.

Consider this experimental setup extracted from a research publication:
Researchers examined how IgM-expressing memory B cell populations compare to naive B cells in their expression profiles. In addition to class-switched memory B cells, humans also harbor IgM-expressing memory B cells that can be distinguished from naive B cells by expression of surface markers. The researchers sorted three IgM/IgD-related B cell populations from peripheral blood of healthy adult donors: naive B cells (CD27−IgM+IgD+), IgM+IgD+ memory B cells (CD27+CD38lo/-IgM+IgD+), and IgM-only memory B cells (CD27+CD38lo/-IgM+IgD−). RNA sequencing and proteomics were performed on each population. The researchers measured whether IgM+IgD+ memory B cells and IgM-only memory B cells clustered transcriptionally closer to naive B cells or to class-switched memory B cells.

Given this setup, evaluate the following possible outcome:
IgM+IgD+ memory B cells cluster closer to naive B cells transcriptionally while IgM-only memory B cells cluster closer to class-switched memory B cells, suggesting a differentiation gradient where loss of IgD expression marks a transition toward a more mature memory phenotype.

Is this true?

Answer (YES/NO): NO